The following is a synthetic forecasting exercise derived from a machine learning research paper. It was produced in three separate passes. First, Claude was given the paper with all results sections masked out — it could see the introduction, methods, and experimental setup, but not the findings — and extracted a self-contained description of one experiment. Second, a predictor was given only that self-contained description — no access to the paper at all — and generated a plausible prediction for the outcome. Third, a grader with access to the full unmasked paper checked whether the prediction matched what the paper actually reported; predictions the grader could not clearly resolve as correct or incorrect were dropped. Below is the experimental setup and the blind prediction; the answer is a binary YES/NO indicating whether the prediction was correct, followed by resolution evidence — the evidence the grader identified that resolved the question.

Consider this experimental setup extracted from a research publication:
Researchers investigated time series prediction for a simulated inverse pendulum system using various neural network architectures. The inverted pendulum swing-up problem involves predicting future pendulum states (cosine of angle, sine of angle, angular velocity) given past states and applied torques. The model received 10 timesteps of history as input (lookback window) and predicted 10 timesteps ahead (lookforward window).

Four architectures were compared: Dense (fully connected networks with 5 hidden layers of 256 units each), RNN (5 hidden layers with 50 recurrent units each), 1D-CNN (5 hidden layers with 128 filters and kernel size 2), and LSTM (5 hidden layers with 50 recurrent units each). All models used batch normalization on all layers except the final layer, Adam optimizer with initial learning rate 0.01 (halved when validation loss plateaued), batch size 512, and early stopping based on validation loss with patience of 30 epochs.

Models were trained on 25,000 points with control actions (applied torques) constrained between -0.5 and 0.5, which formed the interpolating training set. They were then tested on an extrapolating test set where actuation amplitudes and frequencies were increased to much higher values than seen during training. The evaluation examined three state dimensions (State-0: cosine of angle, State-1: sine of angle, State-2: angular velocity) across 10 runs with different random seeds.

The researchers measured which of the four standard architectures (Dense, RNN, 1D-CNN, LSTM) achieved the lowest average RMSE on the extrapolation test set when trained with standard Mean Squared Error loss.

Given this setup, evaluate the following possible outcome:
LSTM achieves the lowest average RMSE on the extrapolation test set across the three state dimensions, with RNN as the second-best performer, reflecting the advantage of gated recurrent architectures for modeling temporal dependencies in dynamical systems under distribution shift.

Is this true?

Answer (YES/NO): NO